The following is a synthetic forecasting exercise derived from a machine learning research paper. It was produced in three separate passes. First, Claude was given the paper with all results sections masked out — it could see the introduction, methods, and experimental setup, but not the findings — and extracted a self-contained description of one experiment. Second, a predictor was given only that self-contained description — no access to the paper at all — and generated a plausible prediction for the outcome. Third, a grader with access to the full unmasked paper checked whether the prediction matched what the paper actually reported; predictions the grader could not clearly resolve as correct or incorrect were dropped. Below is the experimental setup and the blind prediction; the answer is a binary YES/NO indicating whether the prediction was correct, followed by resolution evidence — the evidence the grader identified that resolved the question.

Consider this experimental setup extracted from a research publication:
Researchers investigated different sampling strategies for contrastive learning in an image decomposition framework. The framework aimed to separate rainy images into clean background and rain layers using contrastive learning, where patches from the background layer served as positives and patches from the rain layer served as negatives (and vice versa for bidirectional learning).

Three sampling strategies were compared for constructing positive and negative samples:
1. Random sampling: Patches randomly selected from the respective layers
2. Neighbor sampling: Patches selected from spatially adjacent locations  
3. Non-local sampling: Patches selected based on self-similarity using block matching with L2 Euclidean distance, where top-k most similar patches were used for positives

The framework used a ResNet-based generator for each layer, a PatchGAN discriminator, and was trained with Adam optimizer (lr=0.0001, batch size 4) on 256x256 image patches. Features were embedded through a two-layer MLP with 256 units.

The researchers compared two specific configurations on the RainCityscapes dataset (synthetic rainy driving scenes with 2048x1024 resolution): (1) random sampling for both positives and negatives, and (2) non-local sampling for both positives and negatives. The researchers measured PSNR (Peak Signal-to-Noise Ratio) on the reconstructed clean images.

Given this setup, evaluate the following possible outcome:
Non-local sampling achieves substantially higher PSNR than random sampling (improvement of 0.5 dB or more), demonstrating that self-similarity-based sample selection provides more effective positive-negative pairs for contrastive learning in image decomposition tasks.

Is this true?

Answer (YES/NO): YES